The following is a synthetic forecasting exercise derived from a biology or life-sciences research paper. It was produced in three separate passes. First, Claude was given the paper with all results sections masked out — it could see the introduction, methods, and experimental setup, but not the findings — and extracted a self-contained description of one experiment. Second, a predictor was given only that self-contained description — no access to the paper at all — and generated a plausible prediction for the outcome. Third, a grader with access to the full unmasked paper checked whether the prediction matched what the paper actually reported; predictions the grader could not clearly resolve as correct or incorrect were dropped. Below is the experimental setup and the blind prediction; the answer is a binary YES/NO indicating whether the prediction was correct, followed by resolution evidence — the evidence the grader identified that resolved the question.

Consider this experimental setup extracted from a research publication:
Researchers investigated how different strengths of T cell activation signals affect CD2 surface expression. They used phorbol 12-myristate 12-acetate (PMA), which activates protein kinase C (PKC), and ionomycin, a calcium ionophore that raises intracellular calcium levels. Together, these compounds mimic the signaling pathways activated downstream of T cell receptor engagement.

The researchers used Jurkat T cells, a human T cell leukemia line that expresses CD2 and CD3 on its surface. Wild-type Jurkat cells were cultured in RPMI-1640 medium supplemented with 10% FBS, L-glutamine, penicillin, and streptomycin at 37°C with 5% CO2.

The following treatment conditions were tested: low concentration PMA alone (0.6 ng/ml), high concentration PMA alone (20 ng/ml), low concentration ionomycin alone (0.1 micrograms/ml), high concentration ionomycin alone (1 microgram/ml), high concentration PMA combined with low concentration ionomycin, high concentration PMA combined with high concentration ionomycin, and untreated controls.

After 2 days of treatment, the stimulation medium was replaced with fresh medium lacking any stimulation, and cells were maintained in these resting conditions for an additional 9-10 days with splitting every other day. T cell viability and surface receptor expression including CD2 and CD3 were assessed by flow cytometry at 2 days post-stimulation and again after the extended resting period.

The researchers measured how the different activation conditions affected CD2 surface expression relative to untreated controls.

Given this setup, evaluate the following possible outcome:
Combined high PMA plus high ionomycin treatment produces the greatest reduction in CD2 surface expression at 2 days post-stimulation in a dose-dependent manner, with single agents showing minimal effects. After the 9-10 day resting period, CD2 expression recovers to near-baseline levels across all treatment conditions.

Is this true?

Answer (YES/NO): NO